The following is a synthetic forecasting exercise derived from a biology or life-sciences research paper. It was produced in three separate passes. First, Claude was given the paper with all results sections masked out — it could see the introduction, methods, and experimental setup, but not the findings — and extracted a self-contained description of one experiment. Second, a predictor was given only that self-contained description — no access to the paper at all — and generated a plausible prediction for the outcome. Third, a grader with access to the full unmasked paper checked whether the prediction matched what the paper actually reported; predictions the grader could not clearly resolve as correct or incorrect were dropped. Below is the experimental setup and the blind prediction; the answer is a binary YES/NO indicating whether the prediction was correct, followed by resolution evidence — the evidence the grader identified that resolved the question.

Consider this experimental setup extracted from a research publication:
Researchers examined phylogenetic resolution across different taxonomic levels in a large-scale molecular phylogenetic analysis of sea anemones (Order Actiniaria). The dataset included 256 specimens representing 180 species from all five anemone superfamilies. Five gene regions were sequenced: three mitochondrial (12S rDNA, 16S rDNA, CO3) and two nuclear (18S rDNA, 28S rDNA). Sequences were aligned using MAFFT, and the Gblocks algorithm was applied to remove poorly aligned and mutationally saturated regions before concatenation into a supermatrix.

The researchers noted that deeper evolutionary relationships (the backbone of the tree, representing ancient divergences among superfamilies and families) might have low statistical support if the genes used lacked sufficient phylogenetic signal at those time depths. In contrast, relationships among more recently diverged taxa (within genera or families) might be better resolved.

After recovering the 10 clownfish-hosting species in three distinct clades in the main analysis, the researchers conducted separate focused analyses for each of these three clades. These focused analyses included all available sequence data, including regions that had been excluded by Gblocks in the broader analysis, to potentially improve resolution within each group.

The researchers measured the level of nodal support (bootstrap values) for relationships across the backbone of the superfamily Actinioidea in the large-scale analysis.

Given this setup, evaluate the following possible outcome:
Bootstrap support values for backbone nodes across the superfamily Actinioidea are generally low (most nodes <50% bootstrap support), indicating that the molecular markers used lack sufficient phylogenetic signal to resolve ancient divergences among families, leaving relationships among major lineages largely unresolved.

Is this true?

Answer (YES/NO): NO